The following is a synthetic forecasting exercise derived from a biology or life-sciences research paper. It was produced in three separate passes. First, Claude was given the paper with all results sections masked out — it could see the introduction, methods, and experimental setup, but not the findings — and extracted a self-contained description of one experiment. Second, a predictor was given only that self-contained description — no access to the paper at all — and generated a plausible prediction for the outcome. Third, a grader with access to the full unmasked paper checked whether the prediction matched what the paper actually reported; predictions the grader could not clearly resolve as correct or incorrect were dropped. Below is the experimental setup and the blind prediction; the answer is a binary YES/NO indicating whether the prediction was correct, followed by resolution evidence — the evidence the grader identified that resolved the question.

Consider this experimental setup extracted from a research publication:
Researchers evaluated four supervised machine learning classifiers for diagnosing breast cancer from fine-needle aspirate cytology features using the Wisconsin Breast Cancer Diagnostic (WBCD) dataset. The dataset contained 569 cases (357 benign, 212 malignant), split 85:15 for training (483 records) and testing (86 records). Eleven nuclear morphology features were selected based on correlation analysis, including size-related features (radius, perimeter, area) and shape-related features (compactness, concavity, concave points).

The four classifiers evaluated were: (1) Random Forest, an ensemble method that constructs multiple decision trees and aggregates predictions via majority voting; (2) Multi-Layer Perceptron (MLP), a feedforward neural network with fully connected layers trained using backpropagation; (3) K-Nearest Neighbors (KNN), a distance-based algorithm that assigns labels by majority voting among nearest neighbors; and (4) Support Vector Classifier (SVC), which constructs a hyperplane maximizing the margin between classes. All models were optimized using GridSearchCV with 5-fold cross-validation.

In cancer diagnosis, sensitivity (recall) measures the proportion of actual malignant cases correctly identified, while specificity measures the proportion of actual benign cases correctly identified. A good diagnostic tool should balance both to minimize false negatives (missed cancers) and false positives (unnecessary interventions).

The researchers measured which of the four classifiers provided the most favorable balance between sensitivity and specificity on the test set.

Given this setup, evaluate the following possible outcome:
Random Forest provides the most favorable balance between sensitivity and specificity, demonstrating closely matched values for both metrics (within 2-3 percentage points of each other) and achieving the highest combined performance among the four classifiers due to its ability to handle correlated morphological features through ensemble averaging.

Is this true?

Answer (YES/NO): NO